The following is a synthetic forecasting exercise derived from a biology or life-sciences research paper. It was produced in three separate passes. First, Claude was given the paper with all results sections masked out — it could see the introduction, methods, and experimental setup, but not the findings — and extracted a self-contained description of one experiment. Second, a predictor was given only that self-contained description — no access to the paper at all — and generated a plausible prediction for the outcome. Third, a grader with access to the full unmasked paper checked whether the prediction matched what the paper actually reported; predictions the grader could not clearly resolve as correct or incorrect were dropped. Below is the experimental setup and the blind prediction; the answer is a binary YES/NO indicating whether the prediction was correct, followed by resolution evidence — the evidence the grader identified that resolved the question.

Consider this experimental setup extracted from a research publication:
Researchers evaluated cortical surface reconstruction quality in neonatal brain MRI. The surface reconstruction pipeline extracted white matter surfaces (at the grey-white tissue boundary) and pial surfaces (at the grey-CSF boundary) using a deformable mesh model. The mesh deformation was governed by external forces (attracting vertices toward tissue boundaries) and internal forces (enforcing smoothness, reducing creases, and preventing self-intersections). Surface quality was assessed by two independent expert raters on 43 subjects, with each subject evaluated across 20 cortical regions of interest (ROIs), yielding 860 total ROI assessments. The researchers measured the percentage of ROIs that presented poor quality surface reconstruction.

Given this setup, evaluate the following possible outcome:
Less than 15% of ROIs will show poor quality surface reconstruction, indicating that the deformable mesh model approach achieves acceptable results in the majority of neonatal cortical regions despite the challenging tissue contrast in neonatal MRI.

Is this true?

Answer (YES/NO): YES